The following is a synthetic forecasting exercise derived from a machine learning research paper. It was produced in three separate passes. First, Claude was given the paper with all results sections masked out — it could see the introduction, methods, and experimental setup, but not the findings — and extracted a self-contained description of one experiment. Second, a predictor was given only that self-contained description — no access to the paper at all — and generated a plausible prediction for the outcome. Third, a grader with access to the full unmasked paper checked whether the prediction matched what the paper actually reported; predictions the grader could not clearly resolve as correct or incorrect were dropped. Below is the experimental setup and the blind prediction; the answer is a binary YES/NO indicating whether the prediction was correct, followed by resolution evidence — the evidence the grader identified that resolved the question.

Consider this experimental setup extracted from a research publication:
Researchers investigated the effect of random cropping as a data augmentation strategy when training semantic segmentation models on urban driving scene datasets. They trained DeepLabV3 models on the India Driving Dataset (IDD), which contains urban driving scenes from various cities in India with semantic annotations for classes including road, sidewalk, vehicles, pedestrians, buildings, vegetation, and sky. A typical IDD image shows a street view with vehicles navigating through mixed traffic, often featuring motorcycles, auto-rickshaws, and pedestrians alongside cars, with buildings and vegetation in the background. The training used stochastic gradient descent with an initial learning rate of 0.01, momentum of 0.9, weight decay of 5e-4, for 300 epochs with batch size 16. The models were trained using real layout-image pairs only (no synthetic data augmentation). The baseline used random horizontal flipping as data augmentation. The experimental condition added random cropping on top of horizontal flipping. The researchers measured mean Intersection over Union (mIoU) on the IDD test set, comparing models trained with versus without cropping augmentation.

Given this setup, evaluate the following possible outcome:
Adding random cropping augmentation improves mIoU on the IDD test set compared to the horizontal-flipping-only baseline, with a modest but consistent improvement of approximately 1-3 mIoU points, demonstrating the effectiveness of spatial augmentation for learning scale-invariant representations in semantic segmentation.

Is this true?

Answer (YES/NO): NO